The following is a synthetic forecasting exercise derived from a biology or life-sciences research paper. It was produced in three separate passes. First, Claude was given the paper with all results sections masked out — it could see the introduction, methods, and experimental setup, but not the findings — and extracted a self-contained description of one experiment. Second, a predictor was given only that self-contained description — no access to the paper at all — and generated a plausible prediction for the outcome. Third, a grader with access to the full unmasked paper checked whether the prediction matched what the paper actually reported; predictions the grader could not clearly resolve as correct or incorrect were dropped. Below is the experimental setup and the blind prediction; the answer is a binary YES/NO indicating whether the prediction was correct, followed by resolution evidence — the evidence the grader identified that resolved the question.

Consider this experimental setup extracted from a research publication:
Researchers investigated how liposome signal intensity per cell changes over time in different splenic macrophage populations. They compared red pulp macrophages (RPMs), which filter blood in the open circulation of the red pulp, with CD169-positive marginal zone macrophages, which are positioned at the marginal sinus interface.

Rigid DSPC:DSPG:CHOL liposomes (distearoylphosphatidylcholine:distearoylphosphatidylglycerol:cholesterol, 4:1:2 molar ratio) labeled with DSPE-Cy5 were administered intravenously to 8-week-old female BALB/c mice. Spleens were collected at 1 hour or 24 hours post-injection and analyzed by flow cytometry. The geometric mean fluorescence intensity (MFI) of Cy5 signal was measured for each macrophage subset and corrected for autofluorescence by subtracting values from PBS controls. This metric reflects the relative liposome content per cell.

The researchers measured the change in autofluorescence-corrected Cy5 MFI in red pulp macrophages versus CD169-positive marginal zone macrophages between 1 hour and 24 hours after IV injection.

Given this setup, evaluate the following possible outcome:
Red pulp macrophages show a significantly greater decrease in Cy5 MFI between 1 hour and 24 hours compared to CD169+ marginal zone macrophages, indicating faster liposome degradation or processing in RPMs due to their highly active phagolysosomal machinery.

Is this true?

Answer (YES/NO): NO